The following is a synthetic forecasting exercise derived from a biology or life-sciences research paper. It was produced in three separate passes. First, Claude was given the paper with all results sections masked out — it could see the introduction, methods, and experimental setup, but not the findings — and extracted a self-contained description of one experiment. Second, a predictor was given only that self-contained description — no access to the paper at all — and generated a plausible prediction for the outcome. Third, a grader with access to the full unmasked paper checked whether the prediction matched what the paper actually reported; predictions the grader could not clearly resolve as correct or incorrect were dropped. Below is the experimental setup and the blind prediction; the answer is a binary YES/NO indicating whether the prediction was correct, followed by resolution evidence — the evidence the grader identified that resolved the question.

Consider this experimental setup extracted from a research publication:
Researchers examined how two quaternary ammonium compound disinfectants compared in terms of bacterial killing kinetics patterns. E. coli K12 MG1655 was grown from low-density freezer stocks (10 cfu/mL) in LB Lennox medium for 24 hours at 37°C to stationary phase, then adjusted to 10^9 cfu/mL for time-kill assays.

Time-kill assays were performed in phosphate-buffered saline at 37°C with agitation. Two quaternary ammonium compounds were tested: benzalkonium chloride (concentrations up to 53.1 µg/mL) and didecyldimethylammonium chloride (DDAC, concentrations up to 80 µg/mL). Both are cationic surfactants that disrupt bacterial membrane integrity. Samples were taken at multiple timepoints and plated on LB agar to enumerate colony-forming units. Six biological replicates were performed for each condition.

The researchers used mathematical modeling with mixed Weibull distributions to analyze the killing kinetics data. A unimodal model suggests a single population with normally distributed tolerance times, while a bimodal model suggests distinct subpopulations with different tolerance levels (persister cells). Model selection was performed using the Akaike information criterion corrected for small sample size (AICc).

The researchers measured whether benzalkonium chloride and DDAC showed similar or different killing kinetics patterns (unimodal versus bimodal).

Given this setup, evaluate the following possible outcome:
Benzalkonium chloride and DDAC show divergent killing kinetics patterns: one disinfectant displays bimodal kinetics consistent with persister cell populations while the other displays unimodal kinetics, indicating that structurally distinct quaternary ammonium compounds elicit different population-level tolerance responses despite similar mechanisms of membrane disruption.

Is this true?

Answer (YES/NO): NO